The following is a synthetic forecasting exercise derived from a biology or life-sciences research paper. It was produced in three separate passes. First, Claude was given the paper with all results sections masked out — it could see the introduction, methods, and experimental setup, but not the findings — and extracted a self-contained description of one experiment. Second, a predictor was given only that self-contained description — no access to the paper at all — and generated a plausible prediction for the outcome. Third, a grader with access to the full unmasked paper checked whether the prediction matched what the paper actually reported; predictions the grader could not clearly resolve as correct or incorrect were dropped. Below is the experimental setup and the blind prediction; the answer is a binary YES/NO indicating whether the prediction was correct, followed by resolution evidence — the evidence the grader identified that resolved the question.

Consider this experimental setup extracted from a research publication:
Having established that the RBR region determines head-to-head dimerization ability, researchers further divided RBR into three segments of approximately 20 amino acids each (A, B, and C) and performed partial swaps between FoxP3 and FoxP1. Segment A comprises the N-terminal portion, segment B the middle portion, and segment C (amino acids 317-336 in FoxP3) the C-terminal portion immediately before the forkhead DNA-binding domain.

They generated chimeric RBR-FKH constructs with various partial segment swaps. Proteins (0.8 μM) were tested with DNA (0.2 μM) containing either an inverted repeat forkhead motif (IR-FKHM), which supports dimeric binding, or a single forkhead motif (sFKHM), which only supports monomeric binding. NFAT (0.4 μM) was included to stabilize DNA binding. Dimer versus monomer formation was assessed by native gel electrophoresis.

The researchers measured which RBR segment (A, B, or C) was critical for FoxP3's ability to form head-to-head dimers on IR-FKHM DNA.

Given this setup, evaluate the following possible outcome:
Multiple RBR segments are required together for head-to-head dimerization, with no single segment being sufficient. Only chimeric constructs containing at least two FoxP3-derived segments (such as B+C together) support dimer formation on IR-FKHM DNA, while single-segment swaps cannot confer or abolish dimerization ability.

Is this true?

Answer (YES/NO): NO